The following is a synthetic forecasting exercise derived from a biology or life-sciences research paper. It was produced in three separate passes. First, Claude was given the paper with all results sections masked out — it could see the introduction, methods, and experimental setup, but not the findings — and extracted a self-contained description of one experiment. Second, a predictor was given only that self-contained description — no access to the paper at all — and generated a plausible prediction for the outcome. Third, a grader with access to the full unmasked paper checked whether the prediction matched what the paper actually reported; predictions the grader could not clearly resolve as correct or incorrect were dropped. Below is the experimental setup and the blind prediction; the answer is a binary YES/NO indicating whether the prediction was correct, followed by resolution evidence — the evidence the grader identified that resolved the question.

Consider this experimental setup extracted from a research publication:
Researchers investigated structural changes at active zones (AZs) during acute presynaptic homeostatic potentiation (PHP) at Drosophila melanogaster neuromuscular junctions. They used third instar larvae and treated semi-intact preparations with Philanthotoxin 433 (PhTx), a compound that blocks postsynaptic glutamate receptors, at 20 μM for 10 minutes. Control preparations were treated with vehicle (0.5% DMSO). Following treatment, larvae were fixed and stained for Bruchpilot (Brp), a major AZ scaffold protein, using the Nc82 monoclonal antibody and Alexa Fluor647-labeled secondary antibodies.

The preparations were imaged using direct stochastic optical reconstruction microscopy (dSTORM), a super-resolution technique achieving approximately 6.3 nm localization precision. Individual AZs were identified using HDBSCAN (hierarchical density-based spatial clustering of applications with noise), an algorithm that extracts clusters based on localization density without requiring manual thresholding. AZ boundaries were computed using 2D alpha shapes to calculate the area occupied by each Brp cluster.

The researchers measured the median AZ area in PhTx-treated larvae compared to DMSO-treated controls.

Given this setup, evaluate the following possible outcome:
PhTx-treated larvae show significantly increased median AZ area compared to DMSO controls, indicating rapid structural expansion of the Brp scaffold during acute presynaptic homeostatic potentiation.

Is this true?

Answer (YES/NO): NO